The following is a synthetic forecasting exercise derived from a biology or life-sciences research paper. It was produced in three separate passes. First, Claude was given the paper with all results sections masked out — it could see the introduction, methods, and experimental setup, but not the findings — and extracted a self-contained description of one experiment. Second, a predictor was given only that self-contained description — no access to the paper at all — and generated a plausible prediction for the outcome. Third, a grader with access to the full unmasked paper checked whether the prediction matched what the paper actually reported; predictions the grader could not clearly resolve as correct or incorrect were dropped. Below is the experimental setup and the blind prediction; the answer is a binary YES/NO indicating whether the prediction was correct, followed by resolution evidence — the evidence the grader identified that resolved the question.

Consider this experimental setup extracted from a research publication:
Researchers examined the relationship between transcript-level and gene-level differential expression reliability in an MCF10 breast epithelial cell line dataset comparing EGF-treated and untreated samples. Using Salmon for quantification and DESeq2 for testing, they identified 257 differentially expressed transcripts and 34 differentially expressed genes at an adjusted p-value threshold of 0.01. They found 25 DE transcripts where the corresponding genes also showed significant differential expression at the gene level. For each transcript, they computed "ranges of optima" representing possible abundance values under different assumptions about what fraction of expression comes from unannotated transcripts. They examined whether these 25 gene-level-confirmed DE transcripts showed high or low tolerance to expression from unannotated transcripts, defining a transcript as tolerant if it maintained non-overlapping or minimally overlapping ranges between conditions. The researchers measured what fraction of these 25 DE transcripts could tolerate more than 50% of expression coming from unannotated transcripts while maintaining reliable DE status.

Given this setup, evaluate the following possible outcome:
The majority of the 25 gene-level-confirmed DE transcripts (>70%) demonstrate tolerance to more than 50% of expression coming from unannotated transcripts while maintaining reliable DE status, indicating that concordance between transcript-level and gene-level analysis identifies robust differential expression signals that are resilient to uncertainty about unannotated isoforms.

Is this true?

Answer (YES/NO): YES